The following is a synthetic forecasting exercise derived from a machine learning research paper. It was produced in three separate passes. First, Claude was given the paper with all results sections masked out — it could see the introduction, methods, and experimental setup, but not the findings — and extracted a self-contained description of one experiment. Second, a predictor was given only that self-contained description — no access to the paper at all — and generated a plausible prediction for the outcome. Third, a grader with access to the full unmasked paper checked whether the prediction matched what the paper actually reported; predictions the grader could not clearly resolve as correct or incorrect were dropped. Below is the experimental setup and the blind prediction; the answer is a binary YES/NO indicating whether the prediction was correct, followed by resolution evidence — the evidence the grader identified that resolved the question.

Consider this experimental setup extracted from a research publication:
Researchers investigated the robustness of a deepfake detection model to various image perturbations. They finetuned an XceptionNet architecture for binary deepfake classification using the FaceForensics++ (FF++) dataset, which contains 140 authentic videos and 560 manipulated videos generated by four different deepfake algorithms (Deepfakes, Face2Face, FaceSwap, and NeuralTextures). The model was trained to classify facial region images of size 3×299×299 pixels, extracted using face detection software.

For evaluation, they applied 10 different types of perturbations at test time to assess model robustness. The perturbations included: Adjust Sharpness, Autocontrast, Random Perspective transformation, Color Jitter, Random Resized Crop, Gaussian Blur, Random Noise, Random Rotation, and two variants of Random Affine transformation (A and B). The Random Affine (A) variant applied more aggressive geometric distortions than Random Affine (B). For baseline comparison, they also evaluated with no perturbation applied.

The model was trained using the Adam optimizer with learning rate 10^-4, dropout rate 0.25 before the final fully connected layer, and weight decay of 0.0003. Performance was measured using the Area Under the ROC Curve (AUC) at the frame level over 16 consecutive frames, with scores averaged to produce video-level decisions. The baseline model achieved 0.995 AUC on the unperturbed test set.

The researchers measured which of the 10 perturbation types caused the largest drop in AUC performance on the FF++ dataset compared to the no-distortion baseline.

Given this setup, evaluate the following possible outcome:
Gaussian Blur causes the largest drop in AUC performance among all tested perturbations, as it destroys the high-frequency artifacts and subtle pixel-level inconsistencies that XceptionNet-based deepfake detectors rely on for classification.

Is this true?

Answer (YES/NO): NO